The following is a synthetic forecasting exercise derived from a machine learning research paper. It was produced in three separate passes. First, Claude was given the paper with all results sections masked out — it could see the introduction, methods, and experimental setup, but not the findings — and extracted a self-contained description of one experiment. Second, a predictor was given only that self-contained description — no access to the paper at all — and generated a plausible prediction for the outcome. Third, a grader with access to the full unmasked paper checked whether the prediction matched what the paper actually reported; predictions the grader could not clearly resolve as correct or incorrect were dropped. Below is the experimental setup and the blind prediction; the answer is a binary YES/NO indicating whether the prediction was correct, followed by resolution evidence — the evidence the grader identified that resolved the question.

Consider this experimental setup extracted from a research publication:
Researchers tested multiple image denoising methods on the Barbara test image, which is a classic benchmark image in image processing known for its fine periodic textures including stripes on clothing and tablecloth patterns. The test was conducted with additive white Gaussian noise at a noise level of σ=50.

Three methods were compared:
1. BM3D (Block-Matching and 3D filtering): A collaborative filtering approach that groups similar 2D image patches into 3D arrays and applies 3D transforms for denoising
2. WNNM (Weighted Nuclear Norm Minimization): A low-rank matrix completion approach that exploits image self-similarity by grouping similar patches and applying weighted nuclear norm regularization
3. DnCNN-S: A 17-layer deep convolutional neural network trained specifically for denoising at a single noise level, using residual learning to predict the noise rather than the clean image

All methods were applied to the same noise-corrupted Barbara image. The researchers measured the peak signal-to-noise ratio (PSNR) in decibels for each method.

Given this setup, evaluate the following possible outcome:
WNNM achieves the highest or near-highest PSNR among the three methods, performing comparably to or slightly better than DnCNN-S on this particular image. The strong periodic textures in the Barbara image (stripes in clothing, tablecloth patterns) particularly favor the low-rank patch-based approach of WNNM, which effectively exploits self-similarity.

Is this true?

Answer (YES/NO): NO